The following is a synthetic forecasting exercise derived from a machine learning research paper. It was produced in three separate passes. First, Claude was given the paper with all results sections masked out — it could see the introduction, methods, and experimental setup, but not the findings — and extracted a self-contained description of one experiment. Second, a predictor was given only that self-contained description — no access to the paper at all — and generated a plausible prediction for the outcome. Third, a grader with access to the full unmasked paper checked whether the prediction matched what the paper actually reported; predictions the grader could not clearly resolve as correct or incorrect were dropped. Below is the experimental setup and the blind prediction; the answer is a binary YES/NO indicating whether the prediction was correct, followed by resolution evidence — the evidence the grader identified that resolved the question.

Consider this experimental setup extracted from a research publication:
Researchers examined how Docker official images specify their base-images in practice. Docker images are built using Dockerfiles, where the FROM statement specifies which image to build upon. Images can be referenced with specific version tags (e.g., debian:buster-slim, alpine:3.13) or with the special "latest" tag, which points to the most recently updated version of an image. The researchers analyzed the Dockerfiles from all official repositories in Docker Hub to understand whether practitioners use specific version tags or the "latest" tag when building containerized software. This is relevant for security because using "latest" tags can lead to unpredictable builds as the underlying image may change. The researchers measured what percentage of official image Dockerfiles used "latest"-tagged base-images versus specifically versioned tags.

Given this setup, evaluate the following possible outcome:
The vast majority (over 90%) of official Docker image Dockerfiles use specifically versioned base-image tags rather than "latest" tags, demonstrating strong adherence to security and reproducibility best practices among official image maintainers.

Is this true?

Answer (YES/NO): YES